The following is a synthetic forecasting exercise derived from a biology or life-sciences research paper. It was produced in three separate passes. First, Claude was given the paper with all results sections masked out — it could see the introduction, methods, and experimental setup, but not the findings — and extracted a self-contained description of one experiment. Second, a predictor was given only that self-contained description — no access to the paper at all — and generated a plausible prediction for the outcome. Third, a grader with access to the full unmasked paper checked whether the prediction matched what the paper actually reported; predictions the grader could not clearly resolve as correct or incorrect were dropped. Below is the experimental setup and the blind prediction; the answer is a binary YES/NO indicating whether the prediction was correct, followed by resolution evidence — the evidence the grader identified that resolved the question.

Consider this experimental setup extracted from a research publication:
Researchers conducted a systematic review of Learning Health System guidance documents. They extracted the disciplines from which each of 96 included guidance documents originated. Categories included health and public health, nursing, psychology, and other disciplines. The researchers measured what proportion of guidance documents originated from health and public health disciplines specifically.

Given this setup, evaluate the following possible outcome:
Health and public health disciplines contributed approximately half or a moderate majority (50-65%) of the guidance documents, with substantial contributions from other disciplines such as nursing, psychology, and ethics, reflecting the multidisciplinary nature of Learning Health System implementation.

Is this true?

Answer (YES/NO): NO